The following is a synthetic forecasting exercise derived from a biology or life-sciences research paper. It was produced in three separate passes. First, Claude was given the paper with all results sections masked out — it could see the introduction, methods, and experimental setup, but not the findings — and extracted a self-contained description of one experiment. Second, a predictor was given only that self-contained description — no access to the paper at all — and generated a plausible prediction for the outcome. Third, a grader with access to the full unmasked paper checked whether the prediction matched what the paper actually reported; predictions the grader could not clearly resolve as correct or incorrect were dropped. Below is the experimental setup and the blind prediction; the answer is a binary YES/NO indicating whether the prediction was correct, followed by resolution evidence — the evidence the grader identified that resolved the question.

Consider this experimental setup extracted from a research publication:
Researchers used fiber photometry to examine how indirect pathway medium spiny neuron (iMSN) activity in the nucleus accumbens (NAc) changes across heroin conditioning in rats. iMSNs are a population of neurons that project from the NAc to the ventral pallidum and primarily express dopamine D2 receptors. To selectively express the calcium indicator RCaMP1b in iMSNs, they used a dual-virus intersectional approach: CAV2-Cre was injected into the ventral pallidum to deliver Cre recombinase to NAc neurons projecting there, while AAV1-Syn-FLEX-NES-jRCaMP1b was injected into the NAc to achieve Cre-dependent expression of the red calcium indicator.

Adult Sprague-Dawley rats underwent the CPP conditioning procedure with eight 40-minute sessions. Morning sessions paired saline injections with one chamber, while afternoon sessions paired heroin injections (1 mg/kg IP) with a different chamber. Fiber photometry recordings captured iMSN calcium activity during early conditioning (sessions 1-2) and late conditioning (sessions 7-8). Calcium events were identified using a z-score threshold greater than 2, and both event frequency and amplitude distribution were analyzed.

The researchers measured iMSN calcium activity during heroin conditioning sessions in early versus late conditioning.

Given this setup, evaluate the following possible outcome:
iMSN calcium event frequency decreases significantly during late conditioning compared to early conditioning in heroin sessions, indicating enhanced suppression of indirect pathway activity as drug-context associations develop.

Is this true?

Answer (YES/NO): YES